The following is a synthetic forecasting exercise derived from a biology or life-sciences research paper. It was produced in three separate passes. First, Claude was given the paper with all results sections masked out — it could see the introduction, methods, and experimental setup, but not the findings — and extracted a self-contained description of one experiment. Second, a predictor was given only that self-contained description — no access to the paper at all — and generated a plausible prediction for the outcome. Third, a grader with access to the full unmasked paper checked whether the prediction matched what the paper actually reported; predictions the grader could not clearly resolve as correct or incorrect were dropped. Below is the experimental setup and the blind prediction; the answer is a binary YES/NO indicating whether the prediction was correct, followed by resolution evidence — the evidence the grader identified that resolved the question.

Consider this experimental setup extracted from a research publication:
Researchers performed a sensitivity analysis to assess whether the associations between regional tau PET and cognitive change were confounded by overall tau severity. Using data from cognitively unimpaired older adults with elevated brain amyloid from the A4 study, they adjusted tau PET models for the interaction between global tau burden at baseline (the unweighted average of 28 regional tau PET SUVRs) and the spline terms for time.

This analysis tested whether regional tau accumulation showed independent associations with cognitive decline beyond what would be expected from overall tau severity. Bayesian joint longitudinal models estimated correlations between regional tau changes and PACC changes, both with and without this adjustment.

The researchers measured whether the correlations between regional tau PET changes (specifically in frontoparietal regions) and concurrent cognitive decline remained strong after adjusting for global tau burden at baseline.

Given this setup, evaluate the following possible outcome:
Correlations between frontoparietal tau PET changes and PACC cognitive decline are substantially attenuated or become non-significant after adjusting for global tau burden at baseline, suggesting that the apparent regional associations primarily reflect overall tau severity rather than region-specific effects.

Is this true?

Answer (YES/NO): NO